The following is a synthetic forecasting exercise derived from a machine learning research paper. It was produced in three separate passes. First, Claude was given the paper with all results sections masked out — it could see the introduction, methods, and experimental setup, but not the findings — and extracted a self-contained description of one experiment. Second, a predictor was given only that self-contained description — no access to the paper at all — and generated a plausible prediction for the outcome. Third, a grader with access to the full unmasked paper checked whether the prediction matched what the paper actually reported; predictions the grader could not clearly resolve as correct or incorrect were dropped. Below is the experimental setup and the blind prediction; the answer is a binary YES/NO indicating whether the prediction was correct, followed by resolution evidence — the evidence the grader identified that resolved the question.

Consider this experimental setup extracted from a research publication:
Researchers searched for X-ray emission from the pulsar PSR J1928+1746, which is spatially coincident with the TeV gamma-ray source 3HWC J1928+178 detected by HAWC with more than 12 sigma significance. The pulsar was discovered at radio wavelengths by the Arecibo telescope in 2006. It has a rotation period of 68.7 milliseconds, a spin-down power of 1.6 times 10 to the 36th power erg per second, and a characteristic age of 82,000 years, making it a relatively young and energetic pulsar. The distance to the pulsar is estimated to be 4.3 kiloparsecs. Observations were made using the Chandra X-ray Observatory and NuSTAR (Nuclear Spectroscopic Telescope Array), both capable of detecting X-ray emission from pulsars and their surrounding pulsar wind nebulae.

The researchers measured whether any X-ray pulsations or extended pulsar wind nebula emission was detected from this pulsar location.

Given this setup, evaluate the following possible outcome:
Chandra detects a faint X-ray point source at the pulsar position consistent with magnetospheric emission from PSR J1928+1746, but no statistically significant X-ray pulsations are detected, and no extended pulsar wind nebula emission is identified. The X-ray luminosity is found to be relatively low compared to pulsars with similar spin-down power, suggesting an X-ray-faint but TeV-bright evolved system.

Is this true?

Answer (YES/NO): NO